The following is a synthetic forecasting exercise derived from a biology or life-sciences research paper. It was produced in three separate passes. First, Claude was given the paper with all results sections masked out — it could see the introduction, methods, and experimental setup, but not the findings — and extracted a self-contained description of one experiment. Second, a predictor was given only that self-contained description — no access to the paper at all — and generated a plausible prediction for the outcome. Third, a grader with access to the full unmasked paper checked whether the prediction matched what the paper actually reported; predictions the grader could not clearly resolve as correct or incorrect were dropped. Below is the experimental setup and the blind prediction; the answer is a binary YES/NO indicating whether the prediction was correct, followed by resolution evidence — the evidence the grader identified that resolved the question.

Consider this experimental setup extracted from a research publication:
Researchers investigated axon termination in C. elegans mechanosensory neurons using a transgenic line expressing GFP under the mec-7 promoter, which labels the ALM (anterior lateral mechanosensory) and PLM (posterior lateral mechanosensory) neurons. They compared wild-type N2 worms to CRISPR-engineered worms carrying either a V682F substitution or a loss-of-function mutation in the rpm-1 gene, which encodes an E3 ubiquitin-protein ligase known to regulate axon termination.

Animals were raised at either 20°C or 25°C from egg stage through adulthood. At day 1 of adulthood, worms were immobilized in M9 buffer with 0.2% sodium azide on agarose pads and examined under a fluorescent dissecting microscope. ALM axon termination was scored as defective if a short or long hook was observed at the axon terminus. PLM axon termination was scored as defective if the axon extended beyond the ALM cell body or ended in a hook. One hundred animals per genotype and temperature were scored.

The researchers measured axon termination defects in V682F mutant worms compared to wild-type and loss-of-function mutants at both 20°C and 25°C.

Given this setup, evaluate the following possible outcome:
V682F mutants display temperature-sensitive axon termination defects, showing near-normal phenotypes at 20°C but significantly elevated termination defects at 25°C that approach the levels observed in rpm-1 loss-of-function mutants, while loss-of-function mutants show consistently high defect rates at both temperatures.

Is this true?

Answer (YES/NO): NO